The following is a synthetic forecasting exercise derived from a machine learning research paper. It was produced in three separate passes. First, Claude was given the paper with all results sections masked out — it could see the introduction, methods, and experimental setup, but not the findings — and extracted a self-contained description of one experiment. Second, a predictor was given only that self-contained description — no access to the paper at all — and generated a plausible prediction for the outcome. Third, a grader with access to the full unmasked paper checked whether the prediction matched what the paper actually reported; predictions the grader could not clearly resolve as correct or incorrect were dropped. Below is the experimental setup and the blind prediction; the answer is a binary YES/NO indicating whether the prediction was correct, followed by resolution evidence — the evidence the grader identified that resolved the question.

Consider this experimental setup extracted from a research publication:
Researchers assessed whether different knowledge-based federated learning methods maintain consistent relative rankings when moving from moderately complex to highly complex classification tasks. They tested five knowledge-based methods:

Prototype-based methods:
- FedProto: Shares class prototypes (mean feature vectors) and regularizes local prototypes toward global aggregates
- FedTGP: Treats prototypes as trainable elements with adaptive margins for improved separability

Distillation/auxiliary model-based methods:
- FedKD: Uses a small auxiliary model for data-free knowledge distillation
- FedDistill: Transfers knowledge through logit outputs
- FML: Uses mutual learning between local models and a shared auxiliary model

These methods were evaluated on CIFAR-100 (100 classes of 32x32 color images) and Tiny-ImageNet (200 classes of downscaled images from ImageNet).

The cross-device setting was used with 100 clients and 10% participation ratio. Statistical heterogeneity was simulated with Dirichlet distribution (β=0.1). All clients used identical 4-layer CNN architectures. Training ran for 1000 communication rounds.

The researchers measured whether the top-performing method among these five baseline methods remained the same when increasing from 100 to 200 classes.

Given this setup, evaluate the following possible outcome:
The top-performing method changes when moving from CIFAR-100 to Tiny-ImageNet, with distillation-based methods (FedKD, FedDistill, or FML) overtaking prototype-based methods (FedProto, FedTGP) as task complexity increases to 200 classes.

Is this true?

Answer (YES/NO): YES